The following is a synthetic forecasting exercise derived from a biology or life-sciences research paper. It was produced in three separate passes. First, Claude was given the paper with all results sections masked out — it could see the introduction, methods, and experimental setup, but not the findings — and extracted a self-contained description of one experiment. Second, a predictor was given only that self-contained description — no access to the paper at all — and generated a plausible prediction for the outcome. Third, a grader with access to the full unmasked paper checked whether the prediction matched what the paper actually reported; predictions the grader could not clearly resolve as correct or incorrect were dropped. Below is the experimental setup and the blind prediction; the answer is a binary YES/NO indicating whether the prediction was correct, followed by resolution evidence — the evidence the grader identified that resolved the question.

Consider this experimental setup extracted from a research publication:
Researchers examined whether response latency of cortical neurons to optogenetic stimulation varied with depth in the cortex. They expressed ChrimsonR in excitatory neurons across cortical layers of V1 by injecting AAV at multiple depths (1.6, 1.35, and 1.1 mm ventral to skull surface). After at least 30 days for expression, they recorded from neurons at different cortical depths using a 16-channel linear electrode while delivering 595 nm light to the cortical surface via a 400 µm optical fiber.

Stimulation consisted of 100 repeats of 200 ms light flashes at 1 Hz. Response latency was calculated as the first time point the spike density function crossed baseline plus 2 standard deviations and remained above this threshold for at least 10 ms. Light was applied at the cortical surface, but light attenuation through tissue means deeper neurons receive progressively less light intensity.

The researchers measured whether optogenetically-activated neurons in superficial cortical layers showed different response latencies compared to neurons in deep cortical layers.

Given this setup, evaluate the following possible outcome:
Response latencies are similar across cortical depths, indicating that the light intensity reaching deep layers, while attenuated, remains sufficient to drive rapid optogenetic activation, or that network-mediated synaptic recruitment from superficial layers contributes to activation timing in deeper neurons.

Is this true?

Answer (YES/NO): YES